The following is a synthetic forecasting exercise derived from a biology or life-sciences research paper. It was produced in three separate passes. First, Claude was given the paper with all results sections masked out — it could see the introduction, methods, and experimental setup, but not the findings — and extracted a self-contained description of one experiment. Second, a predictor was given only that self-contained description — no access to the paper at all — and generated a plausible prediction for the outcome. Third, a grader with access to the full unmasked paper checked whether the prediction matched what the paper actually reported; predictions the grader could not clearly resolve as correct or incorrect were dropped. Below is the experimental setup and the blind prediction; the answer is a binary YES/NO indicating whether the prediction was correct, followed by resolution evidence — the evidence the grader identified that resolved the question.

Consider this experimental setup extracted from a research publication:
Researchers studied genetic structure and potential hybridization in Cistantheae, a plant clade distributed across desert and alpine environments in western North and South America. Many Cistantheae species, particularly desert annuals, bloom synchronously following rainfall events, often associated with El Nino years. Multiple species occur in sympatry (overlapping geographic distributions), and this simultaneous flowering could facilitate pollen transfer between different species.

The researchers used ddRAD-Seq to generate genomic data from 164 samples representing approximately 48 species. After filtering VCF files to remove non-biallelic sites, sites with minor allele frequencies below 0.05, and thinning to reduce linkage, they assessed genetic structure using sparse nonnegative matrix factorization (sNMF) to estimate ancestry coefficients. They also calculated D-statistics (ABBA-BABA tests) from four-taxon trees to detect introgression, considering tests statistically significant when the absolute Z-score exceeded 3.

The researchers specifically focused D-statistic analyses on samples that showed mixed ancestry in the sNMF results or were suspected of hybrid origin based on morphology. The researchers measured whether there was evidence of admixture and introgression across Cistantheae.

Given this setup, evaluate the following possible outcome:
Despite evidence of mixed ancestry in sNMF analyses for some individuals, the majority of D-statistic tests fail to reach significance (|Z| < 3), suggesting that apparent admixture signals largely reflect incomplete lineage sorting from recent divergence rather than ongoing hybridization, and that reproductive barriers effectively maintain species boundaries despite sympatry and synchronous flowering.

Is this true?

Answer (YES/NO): NO